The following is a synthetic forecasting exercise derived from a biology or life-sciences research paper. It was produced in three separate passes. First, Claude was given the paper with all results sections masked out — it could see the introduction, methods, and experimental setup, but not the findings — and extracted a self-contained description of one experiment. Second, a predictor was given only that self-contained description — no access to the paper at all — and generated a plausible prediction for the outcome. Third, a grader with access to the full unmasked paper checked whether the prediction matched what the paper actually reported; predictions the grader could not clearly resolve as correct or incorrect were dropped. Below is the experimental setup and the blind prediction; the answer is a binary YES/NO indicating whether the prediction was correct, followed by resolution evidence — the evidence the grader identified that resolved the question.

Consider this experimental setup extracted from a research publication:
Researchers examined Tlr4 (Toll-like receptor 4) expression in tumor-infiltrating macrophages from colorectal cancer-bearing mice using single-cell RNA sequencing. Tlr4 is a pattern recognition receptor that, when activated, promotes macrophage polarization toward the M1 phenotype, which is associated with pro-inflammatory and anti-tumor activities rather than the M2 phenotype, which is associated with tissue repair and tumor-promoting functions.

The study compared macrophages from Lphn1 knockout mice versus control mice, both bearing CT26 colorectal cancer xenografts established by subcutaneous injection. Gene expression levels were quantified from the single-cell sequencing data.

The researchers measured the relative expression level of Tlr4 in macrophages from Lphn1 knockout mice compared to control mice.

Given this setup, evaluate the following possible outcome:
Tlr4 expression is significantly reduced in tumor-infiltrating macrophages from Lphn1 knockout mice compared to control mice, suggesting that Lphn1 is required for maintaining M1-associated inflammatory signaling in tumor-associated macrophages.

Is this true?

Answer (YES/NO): NO